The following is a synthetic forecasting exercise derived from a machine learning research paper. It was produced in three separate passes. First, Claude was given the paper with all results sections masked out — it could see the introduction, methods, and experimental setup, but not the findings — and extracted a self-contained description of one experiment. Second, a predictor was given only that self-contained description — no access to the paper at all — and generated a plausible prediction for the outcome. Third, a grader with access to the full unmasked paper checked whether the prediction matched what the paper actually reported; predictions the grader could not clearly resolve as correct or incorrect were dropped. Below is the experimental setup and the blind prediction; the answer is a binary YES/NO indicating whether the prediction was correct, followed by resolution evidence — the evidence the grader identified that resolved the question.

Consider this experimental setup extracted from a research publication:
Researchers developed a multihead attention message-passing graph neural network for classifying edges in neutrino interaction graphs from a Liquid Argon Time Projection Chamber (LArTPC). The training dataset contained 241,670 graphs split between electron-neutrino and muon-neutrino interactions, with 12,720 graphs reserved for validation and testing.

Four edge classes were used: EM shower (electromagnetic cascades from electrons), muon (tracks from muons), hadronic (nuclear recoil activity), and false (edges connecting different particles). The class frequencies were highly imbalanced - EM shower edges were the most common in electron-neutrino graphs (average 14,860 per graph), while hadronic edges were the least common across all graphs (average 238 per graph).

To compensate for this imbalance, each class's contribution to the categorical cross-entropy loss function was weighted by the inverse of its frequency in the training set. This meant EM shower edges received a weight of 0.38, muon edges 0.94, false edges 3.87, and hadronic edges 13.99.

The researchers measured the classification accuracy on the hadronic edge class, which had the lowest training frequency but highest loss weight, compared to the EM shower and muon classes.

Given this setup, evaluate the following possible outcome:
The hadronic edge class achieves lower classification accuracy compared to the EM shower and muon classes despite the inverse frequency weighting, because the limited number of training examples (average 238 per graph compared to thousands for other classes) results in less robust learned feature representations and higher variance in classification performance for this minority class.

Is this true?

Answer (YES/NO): YES